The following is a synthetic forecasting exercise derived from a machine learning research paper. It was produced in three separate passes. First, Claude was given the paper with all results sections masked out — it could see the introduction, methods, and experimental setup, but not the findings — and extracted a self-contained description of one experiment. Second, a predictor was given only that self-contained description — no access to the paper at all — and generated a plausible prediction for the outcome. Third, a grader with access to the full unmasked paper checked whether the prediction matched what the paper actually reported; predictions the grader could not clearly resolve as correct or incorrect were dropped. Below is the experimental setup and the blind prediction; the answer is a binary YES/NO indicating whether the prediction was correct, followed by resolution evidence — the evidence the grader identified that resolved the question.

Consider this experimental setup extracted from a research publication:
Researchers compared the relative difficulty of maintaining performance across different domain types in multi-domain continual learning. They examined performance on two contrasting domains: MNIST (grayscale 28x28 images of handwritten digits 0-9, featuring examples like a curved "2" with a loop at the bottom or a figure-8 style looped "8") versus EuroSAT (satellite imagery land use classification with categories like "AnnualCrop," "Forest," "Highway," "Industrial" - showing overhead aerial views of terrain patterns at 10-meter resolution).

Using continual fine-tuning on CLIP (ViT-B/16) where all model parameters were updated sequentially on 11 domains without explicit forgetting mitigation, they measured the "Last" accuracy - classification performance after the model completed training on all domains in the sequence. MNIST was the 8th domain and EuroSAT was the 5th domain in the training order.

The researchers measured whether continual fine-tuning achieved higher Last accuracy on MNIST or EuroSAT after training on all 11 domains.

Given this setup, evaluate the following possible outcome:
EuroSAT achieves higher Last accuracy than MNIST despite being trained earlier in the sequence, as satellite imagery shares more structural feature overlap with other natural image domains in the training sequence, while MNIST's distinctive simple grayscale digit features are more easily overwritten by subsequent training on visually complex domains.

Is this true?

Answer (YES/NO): NO